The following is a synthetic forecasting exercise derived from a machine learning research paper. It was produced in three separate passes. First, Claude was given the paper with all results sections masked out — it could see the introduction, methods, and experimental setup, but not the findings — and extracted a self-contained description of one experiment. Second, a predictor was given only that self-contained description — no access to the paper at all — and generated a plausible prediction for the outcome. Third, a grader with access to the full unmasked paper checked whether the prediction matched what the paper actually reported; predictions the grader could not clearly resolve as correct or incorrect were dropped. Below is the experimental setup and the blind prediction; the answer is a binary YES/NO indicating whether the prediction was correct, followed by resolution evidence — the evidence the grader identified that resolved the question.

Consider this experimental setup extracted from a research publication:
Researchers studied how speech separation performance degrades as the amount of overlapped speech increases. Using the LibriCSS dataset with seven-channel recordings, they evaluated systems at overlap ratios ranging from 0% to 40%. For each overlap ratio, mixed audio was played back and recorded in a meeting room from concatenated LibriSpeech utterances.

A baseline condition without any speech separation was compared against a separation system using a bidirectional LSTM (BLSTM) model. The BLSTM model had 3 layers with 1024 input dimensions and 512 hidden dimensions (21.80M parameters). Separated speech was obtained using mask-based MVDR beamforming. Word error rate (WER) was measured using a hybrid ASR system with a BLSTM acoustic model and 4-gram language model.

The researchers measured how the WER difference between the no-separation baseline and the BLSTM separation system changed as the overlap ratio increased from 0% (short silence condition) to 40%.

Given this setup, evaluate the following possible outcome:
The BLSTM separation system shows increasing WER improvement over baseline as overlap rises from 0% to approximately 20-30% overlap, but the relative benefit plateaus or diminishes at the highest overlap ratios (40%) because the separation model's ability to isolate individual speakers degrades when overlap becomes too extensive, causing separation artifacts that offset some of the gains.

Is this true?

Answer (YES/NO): NO